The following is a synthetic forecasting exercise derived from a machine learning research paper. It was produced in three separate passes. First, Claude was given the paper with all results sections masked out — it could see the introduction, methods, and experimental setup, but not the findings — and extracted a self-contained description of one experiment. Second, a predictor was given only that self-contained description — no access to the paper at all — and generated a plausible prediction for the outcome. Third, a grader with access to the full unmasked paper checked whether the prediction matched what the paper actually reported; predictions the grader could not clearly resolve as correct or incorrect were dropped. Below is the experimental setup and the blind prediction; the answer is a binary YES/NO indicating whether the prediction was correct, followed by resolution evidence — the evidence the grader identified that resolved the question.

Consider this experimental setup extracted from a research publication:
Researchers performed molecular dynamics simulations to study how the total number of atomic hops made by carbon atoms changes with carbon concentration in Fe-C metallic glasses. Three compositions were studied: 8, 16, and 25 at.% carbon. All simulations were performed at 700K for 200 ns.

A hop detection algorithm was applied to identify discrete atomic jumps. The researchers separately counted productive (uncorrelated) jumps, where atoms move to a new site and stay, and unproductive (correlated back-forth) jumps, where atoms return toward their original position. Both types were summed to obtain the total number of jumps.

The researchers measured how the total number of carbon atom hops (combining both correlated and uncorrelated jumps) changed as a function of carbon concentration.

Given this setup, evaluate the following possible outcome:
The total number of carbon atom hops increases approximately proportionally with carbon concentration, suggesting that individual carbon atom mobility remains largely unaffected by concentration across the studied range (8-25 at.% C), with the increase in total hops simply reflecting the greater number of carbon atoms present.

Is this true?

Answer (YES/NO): NO